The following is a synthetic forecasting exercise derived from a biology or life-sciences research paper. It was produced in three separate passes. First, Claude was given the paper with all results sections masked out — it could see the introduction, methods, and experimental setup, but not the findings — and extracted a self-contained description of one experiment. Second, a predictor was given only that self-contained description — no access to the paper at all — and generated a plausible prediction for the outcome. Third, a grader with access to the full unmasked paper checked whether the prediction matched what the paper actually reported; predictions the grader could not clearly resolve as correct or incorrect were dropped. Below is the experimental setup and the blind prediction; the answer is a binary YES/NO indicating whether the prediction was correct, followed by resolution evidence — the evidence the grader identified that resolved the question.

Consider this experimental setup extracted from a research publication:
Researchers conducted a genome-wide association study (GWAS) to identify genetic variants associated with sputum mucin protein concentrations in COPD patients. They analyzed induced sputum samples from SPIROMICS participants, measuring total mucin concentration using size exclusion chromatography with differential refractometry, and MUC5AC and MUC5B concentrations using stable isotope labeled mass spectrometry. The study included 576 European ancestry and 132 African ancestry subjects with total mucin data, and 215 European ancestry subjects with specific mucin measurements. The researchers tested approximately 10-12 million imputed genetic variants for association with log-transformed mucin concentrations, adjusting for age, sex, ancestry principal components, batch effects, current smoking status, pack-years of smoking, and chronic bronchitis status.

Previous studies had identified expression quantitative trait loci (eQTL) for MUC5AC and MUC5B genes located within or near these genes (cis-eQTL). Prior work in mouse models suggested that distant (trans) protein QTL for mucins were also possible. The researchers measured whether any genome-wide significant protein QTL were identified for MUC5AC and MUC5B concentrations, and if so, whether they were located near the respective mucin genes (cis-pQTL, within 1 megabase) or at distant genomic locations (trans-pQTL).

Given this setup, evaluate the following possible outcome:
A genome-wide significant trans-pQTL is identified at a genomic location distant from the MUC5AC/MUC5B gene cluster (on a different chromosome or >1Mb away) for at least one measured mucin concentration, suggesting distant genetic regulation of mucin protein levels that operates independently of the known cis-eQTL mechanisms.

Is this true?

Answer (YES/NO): YES